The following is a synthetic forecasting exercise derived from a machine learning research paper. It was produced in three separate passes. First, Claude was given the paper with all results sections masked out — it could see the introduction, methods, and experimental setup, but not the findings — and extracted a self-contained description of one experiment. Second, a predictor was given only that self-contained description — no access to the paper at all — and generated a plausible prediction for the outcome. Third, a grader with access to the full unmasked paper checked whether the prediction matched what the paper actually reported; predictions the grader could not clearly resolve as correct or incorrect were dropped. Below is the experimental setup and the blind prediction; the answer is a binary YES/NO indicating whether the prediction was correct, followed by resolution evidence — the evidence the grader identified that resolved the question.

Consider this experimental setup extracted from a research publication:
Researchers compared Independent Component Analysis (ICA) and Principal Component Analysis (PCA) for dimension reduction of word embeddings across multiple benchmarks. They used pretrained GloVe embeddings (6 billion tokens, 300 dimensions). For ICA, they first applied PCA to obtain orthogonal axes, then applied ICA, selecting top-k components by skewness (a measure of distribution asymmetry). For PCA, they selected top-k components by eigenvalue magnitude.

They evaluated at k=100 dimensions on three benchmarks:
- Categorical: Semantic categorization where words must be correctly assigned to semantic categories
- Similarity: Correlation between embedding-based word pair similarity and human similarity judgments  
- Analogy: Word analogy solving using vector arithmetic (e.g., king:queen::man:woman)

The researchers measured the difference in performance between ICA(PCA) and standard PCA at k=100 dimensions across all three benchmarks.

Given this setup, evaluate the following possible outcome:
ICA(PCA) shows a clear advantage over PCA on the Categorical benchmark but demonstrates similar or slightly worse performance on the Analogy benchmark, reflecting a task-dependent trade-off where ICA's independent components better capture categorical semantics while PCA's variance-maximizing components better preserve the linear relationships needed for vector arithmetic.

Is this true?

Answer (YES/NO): NO